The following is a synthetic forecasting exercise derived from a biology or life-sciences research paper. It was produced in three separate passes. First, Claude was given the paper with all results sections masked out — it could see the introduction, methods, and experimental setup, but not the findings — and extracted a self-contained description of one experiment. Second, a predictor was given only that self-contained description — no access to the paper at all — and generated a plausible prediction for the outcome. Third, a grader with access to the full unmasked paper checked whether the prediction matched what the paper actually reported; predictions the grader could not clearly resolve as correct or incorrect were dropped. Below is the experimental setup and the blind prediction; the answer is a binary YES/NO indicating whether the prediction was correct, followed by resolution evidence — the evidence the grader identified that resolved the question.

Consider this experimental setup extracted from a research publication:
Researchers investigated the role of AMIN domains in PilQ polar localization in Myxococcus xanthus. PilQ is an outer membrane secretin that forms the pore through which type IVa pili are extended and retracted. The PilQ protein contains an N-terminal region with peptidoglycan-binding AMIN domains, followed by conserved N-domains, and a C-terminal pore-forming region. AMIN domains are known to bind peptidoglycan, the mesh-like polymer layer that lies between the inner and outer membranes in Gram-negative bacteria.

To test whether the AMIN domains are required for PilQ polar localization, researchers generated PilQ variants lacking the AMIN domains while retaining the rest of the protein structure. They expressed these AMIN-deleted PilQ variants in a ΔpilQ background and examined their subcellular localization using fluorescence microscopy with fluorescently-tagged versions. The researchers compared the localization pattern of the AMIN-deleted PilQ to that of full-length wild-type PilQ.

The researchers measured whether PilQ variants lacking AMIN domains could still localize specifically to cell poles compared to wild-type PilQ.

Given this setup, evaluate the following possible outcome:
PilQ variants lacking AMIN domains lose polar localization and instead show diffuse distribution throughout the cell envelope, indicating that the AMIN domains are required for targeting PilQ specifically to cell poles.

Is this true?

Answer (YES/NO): YES